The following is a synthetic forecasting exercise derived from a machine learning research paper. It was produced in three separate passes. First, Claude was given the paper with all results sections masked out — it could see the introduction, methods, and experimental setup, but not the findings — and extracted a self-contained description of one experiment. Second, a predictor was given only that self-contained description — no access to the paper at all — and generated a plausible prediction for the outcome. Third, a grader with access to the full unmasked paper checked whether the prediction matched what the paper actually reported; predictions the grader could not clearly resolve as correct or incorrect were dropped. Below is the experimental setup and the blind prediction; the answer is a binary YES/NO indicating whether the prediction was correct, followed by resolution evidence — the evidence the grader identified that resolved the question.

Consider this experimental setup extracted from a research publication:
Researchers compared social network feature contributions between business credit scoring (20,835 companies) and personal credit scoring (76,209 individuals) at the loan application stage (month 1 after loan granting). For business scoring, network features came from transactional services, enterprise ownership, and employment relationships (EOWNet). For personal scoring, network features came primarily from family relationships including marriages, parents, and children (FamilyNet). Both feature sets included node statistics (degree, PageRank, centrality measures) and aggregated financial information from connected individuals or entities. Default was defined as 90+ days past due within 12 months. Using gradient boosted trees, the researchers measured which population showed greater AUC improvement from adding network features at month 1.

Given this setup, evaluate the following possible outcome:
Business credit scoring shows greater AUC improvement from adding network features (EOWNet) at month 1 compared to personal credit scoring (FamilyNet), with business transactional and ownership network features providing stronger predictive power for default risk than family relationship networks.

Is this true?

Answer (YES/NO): YES